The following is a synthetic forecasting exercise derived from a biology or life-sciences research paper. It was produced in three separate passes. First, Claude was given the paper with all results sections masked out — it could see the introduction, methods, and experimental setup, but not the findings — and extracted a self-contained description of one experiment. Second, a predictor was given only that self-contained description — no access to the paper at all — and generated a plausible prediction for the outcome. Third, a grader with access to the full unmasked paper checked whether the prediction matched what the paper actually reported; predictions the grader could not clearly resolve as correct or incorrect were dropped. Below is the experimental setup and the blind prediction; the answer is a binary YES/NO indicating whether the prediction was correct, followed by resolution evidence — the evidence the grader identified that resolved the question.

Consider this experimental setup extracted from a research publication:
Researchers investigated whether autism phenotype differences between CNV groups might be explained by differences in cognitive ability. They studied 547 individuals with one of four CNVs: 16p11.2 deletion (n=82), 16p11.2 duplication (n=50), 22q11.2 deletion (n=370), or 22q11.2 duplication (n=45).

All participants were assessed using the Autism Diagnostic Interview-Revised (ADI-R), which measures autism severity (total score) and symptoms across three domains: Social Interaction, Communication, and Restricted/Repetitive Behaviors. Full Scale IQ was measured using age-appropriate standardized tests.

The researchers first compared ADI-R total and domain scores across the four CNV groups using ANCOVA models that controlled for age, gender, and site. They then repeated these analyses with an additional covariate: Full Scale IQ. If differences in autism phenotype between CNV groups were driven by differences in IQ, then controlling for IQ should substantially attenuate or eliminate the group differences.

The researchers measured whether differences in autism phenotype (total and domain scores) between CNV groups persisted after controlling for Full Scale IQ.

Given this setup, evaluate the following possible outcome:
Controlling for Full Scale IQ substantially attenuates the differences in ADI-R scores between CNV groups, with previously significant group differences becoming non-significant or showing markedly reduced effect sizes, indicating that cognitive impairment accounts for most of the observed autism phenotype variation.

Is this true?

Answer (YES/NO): NO